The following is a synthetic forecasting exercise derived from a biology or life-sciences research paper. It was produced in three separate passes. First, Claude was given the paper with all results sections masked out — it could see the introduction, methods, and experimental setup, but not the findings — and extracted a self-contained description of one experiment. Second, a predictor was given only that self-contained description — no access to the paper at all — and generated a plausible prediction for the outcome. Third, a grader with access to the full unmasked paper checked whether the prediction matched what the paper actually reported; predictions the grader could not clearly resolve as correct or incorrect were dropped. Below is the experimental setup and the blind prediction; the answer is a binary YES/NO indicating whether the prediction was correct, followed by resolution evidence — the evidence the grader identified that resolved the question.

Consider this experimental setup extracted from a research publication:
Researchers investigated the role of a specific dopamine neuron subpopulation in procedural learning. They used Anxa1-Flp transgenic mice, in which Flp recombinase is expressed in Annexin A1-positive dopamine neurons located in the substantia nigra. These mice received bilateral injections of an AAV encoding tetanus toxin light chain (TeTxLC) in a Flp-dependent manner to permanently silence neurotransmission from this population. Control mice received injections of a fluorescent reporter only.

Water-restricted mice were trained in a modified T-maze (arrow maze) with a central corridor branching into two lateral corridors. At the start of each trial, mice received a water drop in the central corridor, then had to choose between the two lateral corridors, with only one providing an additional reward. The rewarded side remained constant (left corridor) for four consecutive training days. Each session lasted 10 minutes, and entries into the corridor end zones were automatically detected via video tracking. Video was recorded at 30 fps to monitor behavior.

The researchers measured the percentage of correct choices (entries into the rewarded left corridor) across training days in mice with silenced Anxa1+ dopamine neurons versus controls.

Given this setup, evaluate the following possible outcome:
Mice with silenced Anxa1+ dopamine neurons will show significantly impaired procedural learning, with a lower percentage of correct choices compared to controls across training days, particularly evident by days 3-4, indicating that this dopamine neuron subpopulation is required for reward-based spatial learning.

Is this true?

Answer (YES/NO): YES